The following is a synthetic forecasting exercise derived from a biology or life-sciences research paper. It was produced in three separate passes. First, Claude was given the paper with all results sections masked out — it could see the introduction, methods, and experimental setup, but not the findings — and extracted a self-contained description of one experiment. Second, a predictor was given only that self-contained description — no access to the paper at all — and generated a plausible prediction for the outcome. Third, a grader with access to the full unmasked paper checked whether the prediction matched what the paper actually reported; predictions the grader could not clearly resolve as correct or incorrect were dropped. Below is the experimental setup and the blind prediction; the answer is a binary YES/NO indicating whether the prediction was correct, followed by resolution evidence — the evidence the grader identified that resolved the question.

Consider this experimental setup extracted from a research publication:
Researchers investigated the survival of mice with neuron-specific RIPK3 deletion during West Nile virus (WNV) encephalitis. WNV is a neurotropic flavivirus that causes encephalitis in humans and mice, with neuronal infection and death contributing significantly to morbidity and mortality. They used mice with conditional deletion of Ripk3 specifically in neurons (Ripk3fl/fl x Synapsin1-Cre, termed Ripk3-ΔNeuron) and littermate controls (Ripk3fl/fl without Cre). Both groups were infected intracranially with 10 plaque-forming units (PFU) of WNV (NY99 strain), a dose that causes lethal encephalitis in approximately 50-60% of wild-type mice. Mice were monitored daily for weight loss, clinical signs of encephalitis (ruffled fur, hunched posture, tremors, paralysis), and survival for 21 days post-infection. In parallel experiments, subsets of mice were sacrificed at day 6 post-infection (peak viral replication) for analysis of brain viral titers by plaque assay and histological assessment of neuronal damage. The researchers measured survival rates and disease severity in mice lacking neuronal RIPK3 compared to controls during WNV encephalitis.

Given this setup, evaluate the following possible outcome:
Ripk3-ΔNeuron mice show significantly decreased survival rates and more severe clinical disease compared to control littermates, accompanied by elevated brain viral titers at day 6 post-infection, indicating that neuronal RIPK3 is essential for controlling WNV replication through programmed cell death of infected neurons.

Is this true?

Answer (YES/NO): NO